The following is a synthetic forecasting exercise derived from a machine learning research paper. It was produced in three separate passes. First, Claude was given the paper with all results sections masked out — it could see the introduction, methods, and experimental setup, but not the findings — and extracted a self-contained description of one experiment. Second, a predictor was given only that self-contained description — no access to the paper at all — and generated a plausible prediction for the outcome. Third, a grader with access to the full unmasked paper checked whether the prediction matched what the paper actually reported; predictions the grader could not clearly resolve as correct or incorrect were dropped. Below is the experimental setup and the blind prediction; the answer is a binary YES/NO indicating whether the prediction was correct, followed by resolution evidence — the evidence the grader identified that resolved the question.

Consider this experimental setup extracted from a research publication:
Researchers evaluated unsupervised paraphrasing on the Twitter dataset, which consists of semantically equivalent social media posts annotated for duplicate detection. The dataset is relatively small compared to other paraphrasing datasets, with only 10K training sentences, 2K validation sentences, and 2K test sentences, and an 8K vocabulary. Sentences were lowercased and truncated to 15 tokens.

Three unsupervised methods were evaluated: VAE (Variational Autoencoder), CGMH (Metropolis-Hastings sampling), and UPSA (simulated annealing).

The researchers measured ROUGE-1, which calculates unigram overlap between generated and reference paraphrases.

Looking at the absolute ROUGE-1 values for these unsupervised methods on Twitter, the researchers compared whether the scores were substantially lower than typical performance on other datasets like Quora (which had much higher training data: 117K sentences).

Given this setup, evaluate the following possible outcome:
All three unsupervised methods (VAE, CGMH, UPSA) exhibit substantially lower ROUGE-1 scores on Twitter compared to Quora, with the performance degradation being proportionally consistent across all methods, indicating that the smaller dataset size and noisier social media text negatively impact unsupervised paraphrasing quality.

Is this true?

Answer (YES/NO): NO